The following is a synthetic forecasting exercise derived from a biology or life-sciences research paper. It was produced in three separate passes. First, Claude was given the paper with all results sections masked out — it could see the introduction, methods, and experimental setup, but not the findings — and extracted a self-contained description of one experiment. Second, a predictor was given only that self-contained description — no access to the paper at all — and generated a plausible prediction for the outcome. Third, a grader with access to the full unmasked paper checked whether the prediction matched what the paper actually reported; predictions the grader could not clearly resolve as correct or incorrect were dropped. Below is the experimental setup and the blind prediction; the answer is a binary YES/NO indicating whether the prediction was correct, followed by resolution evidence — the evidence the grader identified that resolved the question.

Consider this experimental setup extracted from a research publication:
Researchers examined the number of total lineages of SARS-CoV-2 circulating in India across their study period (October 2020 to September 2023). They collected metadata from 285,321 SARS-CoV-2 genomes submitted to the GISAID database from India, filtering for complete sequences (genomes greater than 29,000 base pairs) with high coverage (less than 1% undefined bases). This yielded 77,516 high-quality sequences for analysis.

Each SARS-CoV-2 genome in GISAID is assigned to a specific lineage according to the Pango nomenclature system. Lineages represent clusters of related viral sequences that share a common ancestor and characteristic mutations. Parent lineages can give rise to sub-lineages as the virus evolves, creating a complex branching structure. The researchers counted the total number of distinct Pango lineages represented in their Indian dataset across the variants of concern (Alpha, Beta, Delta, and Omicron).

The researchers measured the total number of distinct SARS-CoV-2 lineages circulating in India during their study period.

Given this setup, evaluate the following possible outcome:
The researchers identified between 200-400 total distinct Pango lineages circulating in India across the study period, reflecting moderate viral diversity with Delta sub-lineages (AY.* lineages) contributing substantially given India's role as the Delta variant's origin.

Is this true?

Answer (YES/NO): NO